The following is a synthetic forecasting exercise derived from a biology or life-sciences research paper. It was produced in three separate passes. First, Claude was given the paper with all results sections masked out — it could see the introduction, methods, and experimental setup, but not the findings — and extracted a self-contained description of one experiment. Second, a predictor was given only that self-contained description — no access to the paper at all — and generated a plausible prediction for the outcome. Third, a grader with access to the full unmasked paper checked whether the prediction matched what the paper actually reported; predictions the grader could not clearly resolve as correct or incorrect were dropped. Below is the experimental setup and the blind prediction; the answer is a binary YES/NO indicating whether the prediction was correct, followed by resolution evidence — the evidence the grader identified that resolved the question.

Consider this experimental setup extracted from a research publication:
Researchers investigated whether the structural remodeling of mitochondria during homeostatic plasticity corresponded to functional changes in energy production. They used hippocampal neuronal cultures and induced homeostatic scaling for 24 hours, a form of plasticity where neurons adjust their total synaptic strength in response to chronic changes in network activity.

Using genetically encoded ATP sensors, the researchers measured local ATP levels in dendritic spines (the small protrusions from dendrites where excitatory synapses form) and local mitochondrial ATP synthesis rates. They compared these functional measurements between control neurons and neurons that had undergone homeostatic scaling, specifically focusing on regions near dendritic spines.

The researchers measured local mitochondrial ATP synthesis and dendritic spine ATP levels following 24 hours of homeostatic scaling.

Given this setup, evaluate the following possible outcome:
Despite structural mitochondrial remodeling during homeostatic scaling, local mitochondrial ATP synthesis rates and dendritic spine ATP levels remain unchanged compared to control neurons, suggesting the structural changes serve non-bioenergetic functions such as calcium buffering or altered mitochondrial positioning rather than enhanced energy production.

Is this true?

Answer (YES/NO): NO